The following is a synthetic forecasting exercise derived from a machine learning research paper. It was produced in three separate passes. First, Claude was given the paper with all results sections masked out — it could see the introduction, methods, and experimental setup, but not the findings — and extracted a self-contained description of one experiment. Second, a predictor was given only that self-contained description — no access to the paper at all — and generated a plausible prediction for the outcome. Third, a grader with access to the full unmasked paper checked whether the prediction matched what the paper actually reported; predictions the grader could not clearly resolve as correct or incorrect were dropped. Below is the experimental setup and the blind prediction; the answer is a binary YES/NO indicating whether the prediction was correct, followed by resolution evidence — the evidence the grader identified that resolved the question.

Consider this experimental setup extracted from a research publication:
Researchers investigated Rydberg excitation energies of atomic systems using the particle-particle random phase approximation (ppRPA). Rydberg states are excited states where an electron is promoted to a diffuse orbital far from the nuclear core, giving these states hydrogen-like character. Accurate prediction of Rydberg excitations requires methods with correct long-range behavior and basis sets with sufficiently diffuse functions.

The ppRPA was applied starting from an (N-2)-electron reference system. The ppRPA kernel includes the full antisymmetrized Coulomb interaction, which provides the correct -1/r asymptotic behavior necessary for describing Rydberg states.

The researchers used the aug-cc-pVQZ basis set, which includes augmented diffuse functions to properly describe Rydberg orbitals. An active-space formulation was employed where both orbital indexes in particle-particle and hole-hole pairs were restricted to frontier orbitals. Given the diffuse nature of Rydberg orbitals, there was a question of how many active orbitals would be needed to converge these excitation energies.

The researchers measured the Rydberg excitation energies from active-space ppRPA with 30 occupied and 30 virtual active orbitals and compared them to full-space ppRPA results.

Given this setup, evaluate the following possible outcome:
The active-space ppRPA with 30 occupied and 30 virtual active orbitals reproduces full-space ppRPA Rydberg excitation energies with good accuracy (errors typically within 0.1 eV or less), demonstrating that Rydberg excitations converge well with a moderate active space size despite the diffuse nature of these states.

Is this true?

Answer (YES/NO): YES